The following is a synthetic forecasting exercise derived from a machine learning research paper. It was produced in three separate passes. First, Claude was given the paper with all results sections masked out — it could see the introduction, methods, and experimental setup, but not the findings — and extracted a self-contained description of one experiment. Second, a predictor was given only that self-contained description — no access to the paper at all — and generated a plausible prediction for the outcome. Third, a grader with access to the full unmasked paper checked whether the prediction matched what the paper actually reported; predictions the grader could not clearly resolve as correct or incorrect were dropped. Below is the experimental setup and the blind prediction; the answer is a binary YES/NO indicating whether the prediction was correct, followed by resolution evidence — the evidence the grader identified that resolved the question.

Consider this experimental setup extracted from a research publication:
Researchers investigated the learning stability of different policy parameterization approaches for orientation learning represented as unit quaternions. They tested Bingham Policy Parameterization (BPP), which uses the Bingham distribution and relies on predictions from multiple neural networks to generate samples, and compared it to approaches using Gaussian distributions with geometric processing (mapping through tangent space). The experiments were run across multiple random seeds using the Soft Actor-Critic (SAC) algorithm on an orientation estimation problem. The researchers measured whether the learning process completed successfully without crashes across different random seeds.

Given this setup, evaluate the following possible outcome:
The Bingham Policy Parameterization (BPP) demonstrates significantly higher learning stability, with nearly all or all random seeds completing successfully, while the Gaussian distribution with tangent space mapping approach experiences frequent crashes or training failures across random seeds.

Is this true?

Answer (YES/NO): NO